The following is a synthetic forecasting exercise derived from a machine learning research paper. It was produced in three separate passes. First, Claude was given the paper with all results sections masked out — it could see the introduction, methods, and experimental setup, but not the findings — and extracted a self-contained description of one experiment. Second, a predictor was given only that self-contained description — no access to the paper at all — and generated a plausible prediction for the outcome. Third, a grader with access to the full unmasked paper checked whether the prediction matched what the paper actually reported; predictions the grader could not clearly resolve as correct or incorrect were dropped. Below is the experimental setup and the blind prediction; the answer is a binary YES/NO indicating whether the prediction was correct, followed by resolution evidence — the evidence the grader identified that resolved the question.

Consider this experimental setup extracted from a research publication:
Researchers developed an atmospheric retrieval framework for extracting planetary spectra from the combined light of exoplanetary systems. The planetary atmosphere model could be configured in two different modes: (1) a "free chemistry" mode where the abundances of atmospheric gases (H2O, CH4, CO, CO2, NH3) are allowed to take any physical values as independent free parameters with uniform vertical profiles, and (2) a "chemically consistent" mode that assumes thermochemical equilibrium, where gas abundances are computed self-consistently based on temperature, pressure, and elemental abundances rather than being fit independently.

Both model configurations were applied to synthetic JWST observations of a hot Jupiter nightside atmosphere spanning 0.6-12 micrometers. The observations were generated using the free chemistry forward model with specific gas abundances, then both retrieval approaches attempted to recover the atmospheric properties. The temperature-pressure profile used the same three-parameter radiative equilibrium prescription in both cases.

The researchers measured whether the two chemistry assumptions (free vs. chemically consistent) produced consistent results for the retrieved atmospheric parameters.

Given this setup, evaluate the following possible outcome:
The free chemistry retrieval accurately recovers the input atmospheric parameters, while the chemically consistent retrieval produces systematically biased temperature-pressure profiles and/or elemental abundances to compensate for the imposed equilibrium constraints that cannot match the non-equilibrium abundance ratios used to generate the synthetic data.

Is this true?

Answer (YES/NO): NO